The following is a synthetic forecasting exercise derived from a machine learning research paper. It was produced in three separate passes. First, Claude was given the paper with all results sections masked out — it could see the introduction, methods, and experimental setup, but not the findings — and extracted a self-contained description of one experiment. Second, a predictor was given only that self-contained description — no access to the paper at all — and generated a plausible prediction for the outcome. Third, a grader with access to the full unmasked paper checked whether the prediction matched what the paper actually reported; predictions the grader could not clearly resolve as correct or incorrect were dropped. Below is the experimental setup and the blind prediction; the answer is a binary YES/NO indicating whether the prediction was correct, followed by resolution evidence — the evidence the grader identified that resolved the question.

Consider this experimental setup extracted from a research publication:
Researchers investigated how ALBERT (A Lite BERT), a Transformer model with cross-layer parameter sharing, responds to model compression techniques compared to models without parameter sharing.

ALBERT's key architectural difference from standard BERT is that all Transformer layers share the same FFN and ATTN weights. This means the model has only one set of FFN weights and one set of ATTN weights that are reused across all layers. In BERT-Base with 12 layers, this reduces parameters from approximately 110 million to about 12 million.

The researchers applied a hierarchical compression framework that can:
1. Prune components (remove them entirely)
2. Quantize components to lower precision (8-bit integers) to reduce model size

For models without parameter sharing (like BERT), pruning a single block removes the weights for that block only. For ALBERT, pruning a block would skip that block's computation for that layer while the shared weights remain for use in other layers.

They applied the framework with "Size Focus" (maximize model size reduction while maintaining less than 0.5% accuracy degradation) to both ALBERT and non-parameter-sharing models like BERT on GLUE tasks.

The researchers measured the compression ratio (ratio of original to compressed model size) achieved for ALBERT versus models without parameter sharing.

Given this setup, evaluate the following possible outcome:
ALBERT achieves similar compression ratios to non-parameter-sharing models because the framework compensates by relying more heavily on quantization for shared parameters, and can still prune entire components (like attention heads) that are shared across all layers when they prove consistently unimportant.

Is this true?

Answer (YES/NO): NO